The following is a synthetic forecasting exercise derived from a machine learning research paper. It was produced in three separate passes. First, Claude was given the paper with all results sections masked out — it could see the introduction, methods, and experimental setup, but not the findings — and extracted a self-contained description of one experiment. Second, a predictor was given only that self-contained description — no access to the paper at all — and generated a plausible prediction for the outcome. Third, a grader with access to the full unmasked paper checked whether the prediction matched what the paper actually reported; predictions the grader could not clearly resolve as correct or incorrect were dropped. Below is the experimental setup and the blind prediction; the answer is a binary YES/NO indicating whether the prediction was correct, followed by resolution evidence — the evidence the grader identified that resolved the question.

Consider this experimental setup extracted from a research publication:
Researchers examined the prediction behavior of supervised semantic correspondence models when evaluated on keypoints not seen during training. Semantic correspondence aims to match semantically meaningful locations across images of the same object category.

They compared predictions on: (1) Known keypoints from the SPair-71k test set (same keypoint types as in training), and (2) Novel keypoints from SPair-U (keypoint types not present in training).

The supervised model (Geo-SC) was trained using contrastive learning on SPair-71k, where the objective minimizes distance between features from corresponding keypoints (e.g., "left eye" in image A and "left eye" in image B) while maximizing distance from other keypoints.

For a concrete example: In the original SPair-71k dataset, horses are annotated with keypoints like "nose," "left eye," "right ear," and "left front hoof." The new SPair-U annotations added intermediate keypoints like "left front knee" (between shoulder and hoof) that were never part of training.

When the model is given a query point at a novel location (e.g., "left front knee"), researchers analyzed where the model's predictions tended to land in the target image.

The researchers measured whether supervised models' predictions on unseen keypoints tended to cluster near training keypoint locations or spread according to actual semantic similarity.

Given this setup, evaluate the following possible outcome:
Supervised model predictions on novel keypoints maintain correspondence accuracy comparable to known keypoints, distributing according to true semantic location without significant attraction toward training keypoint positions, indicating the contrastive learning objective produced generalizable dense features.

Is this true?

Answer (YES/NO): NO